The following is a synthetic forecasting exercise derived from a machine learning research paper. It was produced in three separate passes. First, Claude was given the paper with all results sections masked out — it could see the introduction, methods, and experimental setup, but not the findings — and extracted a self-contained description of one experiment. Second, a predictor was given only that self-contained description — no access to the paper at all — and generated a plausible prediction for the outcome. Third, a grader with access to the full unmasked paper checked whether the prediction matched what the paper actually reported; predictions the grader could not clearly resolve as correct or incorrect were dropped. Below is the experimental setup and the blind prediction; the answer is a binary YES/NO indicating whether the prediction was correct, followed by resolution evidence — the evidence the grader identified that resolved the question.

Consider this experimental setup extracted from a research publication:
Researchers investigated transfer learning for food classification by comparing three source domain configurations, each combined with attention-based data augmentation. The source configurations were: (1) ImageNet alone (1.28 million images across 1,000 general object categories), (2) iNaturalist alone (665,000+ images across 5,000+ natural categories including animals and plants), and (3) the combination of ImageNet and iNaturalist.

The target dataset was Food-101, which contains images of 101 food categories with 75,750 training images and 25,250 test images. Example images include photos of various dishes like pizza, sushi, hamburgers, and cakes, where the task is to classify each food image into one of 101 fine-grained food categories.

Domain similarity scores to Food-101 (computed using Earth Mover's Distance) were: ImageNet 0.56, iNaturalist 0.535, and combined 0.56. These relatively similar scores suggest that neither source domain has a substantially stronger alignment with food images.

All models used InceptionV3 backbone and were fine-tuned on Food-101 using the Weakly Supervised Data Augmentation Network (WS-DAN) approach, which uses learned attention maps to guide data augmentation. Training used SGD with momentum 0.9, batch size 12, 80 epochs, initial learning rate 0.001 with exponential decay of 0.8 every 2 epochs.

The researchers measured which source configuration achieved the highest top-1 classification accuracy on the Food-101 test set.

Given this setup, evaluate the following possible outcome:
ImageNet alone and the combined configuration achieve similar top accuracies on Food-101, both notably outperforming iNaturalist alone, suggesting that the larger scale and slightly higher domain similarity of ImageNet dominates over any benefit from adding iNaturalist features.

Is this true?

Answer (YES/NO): NO